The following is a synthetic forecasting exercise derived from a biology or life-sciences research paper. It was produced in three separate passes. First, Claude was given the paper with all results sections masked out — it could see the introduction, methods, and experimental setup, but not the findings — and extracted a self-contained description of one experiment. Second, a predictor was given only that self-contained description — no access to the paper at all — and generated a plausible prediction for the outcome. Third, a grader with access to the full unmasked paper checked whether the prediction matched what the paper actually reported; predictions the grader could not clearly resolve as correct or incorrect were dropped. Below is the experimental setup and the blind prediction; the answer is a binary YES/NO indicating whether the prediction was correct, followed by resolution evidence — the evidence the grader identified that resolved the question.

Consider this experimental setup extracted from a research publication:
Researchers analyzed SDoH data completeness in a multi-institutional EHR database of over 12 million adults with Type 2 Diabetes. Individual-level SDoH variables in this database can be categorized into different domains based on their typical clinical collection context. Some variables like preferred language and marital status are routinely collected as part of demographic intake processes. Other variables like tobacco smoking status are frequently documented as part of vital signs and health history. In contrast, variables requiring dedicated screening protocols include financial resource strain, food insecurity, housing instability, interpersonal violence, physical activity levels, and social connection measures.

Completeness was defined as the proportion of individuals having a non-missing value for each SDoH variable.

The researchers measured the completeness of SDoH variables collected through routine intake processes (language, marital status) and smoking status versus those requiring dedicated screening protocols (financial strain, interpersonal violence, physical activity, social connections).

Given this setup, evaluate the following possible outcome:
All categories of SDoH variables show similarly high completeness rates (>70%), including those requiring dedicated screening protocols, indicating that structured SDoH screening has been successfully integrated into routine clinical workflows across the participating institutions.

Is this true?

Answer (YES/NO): NO